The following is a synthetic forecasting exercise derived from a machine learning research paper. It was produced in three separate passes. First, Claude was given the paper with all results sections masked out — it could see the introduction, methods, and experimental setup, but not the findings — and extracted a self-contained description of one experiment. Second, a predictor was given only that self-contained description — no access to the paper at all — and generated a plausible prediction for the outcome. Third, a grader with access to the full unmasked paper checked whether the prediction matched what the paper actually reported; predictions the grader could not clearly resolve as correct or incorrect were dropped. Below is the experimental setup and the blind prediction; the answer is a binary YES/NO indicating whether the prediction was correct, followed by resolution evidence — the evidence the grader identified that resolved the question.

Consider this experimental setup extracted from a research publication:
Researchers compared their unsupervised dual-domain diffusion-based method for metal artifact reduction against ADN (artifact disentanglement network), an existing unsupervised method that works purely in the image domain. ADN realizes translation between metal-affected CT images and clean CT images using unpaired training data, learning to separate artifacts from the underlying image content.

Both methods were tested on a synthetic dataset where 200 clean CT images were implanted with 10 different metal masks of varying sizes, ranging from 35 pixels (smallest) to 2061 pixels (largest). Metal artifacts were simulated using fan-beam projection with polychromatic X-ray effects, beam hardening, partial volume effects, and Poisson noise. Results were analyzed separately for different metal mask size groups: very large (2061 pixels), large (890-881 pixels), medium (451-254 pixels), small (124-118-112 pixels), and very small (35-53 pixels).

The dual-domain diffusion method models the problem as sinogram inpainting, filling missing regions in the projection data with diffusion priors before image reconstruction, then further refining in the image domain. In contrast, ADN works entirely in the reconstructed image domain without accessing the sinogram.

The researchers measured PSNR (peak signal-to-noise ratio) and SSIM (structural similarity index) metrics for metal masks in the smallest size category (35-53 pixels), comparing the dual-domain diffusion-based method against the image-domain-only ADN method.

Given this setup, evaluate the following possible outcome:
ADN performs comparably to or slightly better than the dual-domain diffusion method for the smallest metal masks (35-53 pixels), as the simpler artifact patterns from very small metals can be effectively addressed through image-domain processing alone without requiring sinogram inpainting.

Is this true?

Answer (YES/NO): YES